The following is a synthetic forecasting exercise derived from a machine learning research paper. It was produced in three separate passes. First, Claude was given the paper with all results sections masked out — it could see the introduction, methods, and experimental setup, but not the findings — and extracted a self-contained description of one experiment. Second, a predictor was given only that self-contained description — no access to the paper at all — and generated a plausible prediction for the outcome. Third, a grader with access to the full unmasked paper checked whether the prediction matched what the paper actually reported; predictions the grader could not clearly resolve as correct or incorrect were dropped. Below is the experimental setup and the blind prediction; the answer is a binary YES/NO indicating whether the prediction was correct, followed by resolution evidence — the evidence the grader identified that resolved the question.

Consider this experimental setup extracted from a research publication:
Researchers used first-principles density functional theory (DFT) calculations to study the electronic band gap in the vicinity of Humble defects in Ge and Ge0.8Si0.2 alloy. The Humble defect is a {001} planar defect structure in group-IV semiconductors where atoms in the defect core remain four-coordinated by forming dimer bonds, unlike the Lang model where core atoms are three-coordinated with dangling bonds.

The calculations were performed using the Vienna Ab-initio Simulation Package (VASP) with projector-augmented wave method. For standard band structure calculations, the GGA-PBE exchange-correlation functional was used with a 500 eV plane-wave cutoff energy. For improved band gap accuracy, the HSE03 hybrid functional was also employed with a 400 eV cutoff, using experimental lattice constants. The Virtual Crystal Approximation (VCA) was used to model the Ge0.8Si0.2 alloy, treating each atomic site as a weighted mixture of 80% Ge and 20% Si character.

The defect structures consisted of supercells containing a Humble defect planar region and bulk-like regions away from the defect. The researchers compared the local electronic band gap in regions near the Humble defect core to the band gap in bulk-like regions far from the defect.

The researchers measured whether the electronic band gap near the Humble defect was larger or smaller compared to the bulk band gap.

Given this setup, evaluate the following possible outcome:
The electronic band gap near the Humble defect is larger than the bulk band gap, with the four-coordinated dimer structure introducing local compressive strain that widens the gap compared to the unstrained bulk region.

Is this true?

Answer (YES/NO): YES